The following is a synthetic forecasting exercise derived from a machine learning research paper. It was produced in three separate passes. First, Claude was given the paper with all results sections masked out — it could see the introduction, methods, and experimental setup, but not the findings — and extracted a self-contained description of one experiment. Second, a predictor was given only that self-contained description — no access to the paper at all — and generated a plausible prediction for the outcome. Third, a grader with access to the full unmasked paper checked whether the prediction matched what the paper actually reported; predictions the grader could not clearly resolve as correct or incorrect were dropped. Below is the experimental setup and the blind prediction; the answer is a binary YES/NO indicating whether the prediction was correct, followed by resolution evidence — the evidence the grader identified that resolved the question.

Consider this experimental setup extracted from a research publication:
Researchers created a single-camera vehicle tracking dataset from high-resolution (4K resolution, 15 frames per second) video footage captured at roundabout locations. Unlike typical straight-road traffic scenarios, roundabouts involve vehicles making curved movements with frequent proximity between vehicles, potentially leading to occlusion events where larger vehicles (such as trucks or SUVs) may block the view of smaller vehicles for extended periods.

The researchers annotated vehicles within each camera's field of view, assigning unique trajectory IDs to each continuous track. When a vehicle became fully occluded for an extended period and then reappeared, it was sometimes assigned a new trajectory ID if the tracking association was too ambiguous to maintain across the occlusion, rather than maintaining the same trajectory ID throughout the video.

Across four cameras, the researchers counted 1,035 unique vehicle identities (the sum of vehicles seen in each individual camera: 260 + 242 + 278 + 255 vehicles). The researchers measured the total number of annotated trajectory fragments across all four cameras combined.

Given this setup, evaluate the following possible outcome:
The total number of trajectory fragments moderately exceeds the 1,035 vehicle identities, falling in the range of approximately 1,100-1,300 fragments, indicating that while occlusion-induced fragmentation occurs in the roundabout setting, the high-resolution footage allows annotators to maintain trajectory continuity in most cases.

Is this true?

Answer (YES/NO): NO